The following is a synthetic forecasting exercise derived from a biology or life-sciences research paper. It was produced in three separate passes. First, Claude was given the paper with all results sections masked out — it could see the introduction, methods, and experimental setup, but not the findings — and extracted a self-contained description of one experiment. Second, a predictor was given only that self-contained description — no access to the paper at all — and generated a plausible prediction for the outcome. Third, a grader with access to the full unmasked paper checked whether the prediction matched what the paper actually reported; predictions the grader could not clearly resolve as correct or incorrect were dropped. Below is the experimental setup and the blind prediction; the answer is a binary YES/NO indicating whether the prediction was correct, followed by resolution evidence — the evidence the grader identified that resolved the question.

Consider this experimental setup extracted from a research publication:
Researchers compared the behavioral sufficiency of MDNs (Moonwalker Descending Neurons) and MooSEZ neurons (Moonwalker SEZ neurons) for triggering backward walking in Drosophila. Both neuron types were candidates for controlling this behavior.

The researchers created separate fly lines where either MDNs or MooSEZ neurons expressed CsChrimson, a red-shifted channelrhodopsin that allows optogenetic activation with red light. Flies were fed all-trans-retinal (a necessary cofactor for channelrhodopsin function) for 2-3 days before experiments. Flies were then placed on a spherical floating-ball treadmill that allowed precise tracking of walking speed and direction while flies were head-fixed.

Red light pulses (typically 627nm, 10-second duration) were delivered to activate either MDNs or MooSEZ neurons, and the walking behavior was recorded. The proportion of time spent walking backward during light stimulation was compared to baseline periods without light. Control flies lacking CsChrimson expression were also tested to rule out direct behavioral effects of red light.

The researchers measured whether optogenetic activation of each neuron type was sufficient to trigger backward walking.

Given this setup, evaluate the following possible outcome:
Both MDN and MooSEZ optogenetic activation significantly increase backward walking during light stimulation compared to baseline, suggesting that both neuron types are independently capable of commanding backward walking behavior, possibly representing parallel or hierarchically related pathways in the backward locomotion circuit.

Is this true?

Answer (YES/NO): YES